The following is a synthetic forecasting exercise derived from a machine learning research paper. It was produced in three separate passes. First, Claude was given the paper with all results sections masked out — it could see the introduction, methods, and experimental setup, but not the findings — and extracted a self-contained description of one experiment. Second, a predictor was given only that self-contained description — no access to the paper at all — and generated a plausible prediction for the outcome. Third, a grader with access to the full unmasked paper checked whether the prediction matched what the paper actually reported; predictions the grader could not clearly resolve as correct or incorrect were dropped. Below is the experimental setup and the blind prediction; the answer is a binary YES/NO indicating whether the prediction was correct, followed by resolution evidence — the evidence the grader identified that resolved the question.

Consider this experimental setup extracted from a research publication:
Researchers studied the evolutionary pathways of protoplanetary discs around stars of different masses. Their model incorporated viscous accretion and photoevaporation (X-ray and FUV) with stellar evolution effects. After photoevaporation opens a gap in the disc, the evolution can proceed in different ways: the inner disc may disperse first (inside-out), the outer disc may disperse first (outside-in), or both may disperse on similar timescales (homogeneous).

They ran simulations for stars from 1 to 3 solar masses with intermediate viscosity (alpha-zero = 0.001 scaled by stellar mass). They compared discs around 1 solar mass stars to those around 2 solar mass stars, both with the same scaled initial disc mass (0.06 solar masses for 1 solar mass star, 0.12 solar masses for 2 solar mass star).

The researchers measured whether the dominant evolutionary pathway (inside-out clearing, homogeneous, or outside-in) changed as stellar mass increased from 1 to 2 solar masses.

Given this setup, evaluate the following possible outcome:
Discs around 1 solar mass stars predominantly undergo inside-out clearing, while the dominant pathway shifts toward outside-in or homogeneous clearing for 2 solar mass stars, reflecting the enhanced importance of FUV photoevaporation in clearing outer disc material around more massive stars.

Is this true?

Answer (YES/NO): NO